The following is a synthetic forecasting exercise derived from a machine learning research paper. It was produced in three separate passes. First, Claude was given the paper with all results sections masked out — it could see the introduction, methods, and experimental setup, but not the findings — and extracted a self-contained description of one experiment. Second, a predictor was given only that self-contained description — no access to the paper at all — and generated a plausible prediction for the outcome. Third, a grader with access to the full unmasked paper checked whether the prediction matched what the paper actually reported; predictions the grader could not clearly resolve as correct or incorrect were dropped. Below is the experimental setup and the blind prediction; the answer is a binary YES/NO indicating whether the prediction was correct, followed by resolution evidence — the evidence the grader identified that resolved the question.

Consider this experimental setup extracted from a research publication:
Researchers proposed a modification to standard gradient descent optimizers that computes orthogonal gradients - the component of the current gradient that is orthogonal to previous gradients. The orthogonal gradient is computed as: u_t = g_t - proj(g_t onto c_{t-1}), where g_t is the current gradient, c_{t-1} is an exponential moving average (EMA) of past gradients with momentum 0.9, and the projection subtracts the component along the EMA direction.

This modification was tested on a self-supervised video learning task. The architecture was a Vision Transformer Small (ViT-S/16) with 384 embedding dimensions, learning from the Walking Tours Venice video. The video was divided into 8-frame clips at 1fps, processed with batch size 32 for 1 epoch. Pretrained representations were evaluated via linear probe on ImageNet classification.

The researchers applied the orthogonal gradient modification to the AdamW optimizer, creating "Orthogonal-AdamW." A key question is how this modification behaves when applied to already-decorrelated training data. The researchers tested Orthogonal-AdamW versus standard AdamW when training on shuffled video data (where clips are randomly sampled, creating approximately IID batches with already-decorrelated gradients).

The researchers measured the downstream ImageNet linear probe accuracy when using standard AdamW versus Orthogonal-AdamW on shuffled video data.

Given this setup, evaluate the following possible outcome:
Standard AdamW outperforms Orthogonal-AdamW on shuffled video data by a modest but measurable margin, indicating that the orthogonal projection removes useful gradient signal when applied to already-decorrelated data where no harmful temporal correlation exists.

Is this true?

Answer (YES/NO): NO